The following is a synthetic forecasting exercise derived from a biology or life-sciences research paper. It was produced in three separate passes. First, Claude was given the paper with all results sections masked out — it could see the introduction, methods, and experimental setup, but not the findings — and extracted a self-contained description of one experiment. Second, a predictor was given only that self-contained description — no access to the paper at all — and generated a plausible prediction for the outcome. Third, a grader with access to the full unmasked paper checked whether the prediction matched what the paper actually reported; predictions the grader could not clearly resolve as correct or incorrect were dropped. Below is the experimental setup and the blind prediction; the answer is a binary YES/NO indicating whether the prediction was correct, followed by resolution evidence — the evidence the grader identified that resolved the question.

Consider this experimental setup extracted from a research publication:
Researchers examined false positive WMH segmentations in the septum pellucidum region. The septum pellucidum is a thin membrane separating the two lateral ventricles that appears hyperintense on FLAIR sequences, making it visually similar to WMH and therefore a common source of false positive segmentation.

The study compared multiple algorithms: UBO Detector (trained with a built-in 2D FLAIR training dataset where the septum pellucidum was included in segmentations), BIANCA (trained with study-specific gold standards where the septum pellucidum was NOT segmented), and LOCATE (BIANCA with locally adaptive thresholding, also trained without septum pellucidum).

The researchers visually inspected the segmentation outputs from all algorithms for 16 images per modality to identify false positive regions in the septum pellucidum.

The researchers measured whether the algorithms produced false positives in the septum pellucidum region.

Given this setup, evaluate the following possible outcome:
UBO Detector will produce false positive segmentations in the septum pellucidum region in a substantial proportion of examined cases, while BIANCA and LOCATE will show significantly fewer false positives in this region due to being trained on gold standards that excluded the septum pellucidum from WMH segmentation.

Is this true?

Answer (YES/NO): NO